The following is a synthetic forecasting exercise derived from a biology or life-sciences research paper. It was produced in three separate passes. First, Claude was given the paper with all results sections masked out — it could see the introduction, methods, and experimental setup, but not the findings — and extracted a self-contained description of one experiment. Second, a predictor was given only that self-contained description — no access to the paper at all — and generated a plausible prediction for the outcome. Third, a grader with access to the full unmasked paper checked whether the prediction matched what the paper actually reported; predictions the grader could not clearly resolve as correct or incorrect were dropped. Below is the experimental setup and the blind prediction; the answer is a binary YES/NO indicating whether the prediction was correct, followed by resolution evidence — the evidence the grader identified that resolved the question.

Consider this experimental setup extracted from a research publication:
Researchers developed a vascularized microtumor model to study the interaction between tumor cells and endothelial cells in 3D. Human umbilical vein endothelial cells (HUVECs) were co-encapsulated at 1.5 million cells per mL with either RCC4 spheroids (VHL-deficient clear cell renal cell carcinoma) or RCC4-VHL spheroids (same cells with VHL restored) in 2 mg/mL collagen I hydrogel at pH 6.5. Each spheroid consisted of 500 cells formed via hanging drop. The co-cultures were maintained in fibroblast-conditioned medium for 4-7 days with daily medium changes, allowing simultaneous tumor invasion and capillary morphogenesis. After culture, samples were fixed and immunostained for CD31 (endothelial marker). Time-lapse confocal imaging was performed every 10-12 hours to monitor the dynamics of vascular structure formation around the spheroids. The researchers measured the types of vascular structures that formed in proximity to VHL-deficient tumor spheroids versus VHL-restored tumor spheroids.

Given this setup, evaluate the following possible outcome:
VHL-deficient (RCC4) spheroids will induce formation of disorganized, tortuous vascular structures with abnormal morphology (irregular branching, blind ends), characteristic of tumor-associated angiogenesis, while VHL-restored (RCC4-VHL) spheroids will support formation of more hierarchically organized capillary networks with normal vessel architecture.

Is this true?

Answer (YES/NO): NO